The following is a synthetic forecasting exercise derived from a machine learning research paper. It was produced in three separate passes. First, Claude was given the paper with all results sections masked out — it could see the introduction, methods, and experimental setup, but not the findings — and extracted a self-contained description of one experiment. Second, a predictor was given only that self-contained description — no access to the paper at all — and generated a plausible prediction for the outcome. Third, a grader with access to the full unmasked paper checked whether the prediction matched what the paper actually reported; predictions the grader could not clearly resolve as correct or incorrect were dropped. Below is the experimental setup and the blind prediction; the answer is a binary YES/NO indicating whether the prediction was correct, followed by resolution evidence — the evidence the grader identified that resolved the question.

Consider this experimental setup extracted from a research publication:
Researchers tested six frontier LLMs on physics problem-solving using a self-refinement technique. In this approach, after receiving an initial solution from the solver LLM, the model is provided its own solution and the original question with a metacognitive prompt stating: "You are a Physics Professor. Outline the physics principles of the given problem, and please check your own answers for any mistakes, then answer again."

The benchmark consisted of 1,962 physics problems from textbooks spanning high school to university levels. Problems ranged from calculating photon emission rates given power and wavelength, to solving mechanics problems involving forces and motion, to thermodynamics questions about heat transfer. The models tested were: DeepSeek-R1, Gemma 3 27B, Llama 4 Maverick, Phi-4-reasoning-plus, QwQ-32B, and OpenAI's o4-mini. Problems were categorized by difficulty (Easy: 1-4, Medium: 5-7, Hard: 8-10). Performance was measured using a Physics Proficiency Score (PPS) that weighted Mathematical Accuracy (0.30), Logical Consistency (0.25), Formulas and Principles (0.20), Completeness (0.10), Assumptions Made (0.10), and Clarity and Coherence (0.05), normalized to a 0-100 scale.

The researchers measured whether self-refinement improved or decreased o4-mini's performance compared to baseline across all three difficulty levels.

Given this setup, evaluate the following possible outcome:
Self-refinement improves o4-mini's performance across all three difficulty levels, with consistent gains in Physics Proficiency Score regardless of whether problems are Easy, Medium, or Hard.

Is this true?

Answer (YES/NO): NO